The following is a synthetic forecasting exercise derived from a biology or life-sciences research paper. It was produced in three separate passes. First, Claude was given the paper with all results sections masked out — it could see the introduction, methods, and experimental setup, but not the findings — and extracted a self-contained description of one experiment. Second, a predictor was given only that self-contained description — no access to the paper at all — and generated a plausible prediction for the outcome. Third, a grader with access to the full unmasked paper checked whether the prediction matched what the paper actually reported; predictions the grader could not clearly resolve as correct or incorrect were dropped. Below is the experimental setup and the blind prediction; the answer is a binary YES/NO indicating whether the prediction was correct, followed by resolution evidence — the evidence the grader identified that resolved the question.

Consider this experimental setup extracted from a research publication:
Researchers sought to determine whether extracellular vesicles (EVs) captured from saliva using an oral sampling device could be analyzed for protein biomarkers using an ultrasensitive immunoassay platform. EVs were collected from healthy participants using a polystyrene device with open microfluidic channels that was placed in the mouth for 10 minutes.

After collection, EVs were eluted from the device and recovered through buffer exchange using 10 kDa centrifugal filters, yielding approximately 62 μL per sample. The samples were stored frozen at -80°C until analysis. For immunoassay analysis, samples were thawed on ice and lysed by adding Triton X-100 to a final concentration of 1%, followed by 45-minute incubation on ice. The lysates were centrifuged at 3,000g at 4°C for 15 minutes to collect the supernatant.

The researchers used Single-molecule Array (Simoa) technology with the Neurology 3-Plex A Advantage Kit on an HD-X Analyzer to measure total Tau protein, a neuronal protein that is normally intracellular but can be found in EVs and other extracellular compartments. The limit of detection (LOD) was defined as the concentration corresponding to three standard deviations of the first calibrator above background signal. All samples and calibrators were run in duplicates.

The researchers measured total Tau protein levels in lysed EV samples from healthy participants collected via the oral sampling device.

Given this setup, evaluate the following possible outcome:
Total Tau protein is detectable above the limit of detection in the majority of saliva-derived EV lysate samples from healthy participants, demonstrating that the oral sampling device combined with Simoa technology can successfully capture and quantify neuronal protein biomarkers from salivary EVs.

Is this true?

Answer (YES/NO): YES